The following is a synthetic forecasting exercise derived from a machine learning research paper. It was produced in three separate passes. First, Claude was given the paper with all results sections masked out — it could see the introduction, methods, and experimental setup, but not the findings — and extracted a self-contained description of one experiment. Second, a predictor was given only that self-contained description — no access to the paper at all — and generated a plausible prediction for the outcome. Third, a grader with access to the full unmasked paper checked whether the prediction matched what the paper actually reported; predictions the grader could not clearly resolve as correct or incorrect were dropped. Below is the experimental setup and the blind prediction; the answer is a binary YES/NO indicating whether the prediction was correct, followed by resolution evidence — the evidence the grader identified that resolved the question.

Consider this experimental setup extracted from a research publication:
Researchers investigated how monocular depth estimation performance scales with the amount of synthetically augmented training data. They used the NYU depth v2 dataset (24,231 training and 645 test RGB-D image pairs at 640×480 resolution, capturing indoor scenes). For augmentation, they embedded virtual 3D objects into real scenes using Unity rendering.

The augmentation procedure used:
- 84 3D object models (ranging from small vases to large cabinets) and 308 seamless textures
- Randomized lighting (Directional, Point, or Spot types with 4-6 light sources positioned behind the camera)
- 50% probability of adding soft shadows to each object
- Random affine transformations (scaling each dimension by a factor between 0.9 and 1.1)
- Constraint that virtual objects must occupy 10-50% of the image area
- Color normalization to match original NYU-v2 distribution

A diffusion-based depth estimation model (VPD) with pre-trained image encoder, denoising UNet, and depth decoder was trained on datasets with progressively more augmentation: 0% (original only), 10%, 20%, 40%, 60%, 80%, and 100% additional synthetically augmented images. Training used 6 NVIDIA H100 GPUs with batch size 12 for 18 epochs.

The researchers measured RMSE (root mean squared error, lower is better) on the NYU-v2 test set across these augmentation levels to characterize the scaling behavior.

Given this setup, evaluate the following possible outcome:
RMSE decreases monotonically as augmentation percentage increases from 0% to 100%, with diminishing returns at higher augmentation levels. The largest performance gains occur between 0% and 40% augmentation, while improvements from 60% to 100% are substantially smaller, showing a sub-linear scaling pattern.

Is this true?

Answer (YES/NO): NO